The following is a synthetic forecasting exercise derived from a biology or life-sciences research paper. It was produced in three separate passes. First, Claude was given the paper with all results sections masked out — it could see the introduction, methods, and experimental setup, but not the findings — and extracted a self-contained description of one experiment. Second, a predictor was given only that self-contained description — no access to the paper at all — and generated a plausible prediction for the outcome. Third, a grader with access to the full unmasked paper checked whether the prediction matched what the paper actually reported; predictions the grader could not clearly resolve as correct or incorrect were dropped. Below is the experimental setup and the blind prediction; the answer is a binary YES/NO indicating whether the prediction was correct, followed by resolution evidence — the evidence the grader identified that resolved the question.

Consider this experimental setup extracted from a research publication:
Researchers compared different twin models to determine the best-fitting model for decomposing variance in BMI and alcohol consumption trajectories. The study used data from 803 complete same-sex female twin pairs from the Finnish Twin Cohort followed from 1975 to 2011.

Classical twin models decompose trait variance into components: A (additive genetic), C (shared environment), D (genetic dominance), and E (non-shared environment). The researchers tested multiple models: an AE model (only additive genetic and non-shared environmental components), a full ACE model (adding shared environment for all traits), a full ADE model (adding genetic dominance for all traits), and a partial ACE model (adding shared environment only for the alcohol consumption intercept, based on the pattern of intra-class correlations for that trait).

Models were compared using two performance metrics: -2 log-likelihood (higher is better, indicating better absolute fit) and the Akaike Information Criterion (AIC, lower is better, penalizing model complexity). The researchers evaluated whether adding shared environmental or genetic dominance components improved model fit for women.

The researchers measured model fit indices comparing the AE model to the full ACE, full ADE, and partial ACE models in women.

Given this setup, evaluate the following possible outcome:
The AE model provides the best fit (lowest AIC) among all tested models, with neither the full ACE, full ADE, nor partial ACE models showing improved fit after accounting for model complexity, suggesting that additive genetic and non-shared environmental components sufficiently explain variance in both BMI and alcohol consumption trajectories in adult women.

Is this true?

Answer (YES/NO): NO